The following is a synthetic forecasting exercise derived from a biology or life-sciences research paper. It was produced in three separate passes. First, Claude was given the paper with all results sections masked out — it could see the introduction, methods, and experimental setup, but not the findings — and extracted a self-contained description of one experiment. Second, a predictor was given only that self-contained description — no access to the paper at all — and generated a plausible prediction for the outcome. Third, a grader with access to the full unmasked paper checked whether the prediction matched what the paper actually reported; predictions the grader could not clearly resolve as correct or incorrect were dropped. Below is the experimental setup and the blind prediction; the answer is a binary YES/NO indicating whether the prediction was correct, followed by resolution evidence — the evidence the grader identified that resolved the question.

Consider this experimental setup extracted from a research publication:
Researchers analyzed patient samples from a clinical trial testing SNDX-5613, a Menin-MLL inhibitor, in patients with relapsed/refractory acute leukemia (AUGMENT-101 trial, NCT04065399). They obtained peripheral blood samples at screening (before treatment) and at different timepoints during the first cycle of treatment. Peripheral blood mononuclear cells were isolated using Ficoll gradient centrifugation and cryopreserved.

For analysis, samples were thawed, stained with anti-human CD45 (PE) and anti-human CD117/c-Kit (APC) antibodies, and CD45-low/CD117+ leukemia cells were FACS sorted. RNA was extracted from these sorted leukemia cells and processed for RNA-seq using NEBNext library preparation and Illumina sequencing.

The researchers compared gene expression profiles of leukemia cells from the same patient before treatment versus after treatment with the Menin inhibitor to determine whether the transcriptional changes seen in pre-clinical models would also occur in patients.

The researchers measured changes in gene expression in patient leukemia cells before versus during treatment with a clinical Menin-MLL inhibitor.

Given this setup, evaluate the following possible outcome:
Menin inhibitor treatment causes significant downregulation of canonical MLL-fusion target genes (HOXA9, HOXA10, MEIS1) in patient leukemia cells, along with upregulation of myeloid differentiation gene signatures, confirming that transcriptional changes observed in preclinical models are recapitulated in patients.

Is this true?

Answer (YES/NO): NO